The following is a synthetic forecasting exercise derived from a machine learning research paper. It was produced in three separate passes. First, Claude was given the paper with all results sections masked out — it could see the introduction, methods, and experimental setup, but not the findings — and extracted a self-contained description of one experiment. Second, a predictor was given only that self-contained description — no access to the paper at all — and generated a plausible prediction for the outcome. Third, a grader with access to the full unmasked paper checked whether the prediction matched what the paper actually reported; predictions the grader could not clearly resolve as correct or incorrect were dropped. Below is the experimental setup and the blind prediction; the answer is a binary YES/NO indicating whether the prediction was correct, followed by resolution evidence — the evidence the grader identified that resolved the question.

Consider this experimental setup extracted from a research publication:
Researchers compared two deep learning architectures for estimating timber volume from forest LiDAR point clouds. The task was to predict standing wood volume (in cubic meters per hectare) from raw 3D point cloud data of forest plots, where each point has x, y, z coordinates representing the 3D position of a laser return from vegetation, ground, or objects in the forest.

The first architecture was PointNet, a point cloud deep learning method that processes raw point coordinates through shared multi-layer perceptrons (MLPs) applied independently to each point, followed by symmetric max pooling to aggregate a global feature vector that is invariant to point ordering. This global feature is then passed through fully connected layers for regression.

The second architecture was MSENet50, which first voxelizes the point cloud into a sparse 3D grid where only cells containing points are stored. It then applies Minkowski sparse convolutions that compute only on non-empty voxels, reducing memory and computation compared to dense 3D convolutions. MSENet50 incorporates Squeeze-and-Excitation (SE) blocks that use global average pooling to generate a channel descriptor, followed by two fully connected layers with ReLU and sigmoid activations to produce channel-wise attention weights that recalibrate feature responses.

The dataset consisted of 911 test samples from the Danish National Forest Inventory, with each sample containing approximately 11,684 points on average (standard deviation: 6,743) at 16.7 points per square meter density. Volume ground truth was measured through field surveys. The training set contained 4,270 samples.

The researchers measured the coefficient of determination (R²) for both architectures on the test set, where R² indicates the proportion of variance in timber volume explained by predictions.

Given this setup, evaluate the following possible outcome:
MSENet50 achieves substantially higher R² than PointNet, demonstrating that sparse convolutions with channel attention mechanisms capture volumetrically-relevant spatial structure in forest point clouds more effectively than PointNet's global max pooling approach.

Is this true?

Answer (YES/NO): NO